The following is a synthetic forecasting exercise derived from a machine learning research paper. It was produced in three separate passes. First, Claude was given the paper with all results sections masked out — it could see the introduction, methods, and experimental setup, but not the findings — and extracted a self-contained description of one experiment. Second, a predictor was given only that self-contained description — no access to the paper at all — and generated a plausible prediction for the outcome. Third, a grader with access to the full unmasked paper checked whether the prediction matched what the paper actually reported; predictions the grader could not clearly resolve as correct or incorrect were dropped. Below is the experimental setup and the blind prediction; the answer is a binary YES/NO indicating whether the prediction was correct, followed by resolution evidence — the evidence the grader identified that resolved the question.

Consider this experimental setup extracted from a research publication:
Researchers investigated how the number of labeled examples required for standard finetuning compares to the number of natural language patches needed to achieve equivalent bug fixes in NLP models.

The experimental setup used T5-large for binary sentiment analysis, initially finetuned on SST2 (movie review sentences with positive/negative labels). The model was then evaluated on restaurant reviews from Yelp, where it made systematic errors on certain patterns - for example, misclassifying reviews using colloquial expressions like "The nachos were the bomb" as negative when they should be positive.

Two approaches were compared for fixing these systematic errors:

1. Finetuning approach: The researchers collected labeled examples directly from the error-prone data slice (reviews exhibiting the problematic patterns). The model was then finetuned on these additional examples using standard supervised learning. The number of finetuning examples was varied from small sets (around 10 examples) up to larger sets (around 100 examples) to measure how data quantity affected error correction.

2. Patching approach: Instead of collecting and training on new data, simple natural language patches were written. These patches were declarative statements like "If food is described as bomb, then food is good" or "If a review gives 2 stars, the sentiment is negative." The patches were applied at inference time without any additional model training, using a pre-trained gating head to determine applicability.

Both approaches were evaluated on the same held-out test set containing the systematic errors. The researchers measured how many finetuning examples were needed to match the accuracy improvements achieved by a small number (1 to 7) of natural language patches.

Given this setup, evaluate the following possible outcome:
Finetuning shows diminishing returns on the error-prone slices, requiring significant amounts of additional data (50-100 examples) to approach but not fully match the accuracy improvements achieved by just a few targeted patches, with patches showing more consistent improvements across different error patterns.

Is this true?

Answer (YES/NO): NO